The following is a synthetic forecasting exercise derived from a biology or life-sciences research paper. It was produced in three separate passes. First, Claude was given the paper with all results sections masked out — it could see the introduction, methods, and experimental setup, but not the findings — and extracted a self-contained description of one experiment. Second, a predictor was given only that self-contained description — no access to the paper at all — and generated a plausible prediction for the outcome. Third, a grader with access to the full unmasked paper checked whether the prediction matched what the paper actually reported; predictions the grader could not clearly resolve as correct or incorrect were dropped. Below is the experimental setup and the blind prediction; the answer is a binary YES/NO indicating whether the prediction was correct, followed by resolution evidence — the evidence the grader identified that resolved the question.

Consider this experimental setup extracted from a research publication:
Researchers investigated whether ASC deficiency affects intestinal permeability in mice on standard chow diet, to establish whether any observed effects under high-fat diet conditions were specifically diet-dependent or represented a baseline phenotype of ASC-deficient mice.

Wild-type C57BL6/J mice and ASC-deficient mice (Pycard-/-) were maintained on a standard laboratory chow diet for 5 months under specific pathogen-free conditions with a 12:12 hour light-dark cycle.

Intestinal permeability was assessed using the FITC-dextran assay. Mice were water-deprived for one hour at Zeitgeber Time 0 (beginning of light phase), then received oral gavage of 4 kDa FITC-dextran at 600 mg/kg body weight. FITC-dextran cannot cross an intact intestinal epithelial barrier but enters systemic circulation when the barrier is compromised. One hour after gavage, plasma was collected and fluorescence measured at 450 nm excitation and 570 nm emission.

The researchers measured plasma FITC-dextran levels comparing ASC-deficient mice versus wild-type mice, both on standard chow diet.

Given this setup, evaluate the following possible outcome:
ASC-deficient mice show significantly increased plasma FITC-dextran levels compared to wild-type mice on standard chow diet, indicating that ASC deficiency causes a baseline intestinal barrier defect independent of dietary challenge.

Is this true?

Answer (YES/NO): NO